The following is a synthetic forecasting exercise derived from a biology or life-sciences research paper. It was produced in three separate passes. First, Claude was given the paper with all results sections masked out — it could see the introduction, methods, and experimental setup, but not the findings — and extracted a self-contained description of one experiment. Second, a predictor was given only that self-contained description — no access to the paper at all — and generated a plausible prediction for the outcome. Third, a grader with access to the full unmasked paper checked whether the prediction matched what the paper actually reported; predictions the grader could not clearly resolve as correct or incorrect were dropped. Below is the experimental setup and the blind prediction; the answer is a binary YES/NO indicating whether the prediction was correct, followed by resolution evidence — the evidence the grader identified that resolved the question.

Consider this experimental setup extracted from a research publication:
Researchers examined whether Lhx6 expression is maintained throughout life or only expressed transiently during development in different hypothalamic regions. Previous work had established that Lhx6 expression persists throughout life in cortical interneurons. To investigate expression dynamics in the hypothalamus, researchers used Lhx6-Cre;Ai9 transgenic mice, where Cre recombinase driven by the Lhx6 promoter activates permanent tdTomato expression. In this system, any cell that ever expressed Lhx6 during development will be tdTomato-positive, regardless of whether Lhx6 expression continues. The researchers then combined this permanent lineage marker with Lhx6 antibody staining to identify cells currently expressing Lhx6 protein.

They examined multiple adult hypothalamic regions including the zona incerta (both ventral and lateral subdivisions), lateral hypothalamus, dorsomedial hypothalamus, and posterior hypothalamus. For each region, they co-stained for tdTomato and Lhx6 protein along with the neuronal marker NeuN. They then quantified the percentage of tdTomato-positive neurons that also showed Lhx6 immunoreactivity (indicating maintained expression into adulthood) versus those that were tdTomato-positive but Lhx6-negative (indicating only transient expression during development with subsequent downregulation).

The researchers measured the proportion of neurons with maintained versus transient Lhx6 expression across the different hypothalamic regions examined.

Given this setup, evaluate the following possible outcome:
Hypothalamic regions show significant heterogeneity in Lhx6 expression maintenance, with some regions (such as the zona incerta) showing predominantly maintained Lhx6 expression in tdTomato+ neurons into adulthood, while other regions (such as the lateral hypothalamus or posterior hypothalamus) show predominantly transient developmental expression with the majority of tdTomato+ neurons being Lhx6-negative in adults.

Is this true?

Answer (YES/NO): NO